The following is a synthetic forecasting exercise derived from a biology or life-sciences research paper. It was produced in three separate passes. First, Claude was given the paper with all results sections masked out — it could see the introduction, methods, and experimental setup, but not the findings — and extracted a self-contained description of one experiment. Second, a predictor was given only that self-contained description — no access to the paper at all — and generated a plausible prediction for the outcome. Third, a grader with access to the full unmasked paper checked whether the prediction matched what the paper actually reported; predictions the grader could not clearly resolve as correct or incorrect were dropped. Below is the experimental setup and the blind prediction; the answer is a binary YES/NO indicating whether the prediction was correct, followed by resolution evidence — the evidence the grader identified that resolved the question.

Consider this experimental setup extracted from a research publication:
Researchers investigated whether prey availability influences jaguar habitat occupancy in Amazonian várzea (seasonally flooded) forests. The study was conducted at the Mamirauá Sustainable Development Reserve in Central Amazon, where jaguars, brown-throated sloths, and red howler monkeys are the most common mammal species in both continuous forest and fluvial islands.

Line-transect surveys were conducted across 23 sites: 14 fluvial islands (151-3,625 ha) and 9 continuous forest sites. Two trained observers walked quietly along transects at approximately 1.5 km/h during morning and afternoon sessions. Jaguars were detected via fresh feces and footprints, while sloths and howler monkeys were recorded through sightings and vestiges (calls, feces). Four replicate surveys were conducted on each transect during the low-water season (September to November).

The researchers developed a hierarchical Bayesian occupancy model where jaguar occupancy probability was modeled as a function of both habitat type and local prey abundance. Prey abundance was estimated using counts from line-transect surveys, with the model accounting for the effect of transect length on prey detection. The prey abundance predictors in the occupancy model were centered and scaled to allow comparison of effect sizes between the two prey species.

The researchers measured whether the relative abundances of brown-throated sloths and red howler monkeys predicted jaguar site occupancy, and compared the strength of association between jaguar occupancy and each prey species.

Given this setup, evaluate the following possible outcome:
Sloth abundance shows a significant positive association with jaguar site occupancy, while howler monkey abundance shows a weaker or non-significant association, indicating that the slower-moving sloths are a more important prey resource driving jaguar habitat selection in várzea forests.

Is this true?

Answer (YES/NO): NO